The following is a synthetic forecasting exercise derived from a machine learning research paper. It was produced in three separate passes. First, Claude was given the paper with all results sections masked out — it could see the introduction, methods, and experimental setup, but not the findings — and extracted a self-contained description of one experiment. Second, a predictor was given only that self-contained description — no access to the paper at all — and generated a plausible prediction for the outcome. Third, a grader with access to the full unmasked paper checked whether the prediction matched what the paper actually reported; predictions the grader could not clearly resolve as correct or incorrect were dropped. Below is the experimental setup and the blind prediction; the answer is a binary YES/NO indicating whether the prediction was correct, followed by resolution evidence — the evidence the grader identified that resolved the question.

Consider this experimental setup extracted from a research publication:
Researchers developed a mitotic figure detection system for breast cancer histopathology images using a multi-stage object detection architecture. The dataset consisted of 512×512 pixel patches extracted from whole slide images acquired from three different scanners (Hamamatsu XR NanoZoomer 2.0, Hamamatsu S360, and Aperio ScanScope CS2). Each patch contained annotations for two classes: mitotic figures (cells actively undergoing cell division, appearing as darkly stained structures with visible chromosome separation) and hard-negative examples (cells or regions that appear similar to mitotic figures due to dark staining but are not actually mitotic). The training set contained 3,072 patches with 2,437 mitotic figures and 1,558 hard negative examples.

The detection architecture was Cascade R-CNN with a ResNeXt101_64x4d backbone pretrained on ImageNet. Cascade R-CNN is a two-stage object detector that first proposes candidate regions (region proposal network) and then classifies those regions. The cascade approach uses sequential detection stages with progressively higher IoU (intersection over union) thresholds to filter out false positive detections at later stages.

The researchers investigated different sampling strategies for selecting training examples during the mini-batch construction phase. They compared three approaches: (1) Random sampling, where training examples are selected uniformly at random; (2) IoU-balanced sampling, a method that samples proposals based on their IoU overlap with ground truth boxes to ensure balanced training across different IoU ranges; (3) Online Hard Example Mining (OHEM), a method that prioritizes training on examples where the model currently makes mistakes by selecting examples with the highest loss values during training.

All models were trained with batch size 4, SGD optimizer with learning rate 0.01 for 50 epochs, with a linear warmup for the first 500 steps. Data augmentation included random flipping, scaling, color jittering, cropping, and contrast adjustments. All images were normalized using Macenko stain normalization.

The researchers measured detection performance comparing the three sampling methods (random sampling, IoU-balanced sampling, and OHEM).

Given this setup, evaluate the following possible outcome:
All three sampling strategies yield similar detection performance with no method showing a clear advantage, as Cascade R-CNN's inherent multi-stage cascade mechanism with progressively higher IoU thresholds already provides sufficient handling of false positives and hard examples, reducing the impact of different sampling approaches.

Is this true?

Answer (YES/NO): NO